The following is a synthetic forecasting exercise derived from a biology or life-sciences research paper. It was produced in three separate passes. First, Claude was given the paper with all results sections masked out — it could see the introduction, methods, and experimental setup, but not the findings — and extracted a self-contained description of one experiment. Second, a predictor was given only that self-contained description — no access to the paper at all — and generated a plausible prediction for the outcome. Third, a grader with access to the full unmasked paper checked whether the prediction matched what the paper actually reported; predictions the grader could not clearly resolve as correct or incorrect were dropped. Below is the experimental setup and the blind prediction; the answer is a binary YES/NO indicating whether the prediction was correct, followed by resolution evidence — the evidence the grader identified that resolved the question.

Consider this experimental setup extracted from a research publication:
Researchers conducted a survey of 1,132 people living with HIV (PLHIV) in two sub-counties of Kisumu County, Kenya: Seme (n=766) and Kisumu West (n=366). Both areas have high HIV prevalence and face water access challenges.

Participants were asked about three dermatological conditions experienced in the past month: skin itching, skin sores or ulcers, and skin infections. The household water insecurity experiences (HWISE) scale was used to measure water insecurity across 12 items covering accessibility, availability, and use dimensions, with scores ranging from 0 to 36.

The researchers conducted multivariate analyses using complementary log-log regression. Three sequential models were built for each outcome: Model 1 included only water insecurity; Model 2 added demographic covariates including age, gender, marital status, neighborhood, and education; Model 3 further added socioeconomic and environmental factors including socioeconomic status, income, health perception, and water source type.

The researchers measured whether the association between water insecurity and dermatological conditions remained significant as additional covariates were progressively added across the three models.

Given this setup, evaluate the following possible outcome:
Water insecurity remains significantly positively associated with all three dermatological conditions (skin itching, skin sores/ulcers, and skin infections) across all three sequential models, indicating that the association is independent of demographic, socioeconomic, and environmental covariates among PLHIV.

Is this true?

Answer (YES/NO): YES